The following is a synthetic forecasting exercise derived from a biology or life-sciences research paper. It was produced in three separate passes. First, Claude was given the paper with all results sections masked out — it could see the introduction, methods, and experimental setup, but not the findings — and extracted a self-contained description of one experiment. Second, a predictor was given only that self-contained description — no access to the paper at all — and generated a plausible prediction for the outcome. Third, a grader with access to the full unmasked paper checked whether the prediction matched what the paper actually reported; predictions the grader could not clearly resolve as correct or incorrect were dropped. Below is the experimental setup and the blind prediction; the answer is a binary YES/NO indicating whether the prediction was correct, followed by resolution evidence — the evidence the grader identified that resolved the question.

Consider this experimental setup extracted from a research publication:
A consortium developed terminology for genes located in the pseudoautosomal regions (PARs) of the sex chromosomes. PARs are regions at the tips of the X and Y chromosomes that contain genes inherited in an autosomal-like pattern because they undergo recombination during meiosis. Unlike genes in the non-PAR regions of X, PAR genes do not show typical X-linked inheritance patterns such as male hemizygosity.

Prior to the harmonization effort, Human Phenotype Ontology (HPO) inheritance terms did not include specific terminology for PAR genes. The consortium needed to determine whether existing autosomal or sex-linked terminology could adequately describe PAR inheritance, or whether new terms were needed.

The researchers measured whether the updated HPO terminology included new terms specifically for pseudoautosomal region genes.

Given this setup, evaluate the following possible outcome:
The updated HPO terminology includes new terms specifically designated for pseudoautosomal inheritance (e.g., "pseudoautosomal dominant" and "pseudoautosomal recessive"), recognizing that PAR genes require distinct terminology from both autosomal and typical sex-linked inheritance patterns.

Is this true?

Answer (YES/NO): YES